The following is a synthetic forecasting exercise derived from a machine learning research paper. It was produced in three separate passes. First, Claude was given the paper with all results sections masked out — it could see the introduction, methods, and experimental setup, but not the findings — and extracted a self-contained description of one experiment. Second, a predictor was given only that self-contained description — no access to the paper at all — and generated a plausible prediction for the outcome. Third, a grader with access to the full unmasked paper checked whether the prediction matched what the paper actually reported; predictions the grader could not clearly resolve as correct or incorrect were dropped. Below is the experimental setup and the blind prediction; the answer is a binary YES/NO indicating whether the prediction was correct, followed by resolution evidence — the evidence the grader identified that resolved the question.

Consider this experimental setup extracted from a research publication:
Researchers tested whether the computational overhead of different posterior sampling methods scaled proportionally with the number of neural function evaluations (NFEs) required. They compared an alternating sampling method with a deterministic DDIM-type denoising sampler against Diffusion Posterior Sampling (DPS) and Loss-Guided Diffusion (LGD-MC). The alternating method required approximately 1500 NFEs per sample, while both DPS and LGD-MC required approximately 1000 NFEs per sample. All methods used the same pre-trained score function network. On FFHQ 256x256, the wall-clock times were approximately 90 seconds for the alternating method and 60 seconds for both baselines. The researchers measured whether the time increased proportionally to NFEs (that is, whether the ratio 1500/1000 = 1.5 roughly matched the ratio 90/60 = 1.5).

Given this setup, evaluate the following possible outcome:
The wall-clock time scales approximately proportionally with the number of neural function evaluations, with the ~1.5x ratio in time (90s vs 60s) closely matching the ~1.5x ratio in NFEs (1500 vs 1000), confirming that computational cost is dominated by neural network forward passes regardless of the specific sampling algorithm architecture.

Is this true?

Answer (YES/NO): YES